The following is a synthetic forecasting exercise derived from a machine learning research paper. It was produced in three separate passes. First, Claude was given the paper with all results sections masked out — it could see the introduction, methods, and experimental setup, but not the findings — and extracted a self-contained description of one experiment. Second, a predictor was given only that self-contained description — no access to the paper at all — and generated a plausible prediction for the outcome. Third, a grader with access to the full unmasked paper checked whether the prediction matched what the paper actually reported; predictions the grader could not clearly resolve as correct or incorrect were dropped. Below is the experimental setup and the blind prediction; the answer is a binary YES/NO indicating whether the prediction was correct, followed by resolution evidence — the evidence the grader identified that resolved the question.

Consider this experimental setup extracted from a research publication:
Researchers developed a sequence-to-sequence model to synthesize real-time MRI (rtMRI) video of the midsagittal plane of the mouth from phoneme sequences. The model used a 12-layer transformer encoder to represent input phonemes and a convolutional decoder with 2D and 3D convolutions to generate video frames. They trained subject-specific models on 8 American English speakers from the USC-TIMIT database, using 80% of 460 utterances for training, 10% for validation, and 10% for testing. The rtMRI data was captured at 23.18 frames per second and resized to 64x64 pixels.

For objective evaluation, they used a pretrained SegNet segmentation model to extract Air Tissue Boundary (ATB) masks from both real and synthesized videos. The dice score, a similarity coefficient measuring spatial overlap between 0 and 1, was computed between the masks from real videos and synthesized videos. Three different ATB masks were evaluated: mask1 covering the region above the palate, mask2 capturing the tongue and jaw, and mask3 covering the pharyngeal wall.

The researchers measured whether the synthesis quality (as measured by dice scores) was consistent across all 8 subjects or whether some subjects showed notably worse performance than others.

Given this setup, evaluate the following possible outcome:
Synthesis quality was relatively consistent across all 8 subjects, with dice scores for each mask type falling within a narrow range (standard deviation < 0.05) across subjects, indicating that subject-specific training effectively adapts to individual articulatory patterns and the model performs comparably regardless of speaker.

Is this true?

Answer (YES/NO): NO